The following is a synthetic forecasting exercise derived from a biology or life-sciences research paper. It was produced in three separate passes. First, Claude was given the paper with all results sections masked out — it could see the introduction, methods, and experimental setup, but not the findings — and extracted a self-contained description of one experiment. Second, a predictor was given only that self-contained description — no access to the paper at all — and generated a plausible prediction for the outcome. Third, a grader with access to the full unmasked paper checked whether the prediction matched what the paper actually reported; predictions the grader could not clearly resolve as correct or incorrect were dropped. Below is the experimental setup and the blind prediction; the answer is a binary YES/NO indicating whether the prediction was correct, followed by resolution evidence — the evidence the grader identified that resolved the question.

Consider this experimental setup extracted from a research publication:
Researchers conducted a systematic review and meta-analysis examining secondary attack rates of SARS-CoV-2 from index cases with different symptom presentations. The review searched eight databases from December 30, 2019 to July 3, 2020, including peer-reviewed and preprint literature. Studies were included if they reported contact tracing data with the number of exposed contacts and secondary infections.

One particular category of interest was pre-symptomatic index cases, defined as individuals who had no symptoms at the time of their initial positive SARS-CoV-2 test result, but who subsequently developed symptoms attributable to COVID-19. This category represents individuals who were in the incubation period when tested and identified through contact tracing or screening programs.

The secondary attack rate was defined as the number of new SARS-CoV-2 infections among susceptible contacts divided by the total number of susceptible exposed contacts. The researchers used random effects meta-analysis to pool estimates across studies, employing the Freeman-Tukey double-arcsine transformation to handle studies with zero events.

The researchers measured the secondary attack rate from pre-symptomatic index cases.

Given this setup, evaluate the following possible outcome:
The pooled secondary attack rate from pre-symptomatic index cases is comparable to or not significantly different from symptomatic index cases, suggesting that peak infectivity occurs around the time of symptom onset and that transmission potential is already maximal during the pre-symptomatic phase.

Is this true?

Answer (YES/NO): YES